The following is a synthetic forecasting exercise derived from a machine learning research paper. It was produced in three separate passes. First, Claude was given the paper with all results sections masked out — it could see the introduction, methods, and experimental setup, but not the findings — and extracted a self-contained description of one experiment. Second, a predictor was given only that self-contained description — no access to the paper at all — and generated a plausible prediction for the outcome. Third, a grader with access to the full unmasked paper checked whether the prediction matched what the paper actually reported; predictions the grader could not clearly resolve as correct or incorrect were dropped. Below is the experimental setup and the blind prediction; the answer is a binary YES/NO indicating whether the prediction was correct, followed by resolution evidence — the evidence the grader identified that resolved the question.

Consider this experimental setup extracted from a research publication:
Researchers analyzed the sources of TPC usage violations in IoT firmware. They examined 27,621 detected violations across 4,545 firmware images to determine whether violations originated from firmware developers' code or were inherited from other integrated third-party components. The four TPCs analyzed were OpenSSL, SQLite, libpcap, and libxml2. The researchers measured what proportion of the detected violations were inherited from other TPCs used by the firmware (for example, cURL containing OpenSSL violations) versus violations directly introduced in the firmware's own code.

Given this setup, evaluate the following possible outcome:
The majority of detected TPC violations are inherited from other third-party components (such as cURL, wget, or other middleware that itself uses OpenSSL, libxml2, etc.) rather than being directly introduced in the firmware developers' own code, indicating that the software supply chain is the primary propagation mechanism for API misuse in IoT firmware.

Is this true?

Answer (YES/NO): NO